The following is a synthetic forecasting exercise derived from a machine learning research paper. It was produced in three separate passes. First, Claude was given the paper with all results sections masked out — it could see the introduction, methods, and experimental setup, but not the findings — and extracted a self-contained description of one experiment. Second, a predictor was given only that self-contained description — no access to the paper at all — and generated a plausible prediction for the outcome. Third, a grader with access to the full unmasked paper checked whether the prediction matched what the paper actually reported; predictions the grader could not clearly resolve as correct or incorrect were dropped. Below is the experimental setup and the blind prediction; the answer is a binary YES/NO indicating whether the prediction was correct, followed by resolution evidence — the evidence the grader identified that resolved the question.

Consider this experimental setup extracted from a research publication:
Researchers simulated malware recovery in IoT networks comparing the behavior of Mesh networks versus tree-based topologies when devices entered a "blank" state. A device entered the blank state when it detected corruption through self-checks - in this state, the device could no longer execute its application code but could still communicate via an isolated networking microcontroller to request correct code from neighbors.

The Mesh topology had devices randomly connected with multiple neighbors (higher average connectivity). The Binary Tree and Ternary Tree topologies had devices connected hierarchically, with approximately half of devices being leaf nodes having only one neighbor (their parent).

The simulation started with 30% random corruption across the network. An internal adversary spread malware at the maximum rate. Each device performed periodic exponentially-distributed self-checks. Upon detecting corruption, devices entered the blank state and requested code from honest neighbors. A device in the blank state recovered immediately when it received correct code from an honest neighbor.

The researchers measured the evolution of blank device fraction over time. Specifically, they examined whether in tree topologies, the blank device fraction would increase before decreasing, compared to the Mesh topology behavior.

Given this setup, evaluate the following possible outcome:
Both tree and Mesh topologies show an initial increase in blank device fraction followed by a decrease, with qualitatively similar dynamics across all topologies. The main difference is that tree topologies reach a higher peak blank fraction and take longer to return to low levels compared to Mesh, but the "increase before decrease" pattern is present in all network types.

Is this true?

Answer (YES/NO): NO